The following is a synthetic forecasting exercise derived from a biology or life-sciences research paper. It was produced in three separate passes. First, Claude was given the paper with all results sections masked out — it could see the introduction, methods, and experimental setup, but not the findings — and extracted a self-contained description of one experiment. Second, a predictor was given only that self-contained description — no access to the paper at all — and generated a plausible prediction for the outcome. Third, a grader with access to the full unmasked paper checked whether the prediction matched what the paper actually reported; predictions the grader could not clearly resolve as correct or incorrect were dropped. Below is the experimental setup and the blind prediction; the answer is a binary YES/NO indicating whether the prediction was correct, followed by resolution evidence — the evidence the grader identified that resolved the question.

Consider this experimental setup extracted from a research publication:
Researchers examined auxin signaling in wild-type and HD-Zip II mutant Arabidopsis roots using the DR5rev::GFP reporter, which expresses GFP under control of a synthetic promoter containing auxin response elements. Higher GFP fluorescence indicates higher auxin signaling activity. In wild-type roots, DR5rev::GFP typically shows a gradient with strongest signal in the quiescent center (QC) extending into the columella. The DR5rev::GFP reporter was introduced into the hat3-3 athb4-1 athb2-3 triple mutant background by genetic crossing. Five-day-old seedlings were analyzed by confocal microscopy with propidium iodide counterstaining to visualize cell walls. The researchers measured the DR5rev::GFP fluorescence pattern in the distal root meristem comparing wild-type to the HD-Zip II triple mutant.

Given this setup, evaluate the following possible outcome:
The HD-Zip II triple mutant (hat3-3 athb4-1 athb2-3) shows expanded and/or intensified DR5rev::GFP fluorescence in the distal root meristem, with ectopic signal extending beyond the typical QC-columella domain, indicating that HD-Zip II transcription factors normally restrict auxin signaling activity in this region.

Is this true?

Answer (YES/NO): NO